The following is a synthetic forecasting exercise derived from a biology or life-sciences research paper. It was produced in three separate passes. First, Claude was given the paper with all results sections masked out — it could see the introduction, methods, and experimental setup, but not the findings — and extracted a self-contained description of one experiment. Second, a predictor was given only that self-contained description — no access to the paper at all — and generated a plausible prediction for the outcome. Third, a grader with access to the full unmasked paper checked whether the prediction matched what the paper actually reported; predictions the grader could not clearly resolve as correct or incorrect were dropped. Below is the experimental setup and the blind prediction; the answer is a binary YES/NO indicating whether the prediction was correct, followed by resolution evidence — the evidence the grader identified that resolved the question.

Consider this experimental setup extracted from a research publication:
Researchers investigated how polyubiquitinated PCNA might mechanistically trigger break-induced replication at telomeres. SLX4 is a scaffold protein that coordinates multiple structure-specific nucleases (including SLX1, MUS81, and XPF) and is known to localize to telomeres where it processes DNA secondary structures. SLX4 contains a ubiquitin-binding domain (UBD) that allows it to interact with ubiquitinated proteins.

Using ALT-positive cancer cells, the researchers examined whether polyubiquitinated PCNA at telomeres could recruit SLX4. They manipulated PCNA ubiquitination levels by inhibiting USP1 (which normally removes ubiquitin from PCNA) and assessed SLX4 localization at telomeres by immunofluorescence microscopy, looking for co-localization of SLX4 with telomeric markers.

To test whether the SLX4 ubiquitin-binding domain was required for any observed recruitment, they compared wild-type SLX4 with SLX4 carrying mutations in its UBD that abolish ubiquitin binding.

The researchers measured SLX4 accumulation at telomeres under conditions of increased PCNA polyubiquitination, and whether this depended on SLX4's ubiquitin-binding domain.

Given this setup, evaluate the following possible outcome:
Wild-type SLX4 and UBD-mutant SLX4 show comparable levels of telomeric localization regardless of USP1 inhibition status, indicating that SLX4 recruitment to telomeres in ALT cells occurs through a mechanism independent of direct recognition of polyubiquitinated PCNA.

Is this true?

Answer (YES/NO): NO